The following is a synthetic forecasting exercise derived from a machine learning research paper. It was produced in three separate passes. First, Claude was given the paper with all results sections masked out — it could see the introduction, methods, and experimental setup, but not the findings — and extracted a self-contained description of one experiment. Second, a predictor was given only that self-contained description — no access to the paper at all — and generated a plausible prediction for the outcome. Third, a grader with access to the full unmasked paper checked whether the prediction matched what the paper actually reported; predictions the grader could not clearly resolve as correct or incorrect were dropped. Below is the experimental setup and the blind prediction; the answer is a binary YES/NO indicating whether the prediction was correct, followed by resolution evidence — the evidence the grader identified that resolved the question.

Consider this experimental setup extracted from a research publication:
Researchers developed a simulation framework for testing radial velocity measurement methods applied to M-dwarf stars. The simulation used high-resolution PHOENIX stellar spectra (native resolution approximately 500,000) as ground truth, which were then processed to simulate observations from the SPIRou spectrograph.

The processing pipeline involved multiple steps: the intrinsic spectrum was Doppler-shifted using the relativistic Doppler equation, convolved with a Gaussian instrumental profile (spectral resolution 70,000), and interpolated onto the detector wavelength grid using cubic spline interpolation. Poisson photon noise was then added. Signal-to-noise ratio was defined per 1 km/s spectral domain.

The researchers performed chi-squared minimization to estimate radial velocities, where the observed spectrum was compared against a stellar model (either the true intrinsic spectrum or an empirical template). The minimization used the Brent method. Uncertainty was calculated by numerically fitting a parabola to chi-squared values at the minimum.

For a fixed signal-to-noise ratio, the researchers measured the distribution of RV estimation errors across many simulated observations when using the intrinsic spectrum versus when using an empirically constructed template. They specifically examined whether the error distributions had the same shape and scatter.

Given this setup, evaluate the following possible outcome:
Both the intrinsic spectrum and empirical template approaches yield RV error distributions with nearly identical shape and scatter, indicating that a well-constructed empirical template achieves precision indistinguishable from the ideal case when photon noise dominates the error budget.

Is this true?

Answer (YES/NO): NO